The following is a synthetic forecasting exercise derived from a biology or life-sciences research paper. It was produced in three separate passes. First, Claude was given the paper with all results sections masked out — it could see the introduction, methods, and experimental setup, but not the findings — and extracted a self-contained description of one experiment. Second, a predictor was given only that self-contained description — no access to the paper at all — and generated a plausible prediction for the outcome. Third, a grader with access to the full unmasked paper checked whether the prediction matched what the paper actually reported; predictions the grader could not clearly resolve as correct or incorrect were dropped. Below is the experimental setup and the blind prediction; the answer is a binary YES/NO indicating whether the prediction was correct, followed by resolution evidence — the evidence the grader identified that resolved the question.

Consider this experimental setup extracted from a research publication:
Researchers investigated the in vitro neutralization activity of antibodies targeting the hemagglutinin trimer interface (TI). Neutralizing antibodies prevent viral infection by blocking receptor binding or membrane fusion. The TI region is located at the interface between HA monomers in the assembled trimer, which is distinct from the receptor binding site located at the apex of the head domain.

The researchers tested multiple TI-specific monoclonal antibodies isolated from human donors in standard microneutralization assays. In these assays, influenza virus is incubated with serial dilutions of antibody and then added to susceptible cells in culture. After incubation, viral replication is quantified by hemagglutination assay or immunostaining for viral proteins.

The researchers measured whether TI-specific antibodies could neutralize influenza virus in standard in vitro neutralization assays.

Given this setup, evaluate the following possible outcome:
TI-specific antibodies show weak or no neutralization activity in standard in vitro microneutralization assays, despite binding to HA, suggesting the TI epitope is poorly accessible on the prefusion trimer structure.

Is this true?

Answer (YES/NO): YES